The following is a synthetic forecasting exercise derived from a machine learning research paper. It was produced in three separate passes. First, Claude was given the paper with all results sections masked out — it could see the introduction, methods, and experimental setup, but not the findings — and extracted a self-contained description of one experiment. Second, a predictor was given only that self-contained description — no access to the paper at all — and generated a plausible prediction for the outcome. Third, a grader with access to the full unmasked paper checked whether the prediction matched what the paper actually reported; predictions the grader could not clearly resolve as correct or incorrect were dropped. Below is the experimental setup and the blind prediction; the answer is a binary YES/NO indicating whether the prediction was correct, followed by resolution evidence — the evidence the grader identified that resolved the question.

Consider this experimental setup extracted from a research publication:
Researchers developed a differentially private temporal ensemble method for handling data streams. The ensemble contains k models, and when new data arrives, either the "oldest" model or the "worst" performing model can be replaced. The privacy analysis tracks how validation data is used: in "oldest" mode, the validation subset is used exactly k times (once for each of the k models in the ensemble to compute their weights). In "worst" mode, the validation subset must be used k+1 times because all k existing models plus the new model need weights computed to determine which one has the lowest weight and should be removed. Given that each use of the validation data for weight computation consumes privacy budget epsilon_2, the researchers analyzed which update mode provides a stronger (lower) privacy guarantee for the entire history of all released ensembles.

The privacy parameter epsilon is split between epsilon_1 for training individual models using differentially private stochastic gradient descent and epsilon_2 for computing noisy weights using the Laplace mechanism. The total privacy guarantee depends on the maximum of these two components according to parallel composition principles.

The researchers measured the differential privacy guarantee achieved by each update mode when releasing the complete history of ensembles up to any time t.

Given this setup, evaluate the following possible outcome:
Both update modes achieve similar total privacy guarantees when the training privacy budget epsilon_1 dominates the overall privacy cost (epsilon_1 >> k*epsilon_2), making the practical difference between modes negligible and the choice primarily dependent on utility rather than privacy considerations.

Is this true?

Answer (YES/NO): NO